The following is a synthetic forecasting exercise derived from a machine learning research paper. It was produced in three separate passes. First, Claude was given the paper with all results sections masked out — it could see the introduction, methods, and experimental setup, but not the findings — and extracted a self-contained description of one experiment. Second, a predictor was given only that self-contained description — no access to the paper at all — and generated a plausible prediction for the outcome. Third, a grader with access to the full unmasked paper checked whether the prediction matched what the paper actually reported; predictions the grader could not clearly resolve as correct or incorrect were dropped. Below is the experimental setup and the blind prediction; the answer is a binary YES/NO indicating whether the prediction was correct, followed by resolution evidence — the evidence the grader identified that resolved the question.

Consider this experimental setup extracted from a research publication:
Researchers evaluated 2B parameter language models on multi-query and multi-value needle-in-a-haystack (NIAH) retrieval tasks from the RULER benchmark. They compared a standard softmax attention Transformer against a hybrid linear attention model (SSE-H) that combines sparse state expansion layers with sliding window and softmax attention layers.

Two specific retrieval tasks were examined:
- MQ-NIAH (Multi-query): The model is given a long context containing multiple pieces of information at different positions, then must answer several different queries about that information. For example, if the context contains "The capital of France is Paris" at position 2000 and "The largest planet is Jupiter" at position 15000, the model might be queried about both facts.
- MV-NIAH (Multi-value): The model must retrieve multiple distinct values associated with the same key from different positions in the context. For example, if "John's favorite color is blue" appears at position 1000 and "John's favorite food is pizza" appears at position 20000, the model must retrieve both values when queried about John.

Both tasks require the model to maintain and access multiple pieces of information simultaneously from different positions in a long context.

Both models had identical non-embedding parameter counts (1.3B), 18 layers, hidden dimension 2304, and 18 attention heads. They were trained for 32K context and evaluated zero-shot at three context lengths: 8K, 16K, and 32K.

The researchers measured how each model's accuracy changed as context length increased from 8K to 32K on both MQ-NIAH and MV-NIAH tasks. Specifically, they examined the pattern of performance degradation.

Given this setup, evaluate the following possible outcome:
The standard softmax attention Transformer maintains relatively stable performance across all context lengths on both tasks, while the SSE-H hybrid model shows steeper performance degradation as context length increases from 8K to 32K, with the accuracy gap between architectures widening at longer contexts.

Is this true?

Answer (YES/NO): NO